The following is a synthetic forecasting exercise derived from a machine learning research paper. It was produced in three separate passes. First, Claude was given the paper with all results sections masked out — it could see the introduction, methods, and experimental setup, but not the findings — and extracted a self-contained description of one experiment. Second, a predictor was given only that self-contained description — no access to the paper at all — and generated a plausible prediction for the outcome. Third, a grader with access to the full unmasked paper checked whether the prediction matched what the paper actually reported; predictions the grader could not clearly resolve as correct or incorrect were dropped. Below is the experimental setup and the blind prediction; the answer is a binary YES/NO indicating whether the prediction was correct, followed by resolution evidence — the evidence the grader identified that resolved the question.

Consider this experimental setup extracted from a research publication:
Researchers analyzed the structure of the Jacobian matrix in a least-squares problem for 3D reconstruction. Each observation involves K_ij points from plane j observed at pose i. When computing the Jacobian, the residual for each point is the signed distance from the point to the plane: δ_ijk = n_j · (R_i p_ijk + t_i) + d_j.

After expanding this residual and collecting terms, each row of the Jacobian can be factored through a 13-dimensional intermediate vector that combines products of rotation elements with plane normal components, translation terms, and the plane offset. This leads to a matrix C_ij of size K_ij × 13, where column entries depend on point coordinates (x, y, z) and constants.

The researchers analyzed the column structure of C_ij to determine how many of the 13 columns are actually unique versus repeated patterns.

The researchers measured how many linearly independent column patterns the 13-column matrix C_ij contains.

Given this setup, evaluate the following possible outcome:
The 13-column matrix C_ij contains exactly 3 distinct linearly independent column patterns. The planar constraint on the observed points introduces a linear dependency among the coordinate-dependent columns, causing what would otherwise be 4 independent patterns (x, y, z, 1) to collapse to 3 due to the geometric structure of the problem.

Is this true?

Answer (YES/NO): NO